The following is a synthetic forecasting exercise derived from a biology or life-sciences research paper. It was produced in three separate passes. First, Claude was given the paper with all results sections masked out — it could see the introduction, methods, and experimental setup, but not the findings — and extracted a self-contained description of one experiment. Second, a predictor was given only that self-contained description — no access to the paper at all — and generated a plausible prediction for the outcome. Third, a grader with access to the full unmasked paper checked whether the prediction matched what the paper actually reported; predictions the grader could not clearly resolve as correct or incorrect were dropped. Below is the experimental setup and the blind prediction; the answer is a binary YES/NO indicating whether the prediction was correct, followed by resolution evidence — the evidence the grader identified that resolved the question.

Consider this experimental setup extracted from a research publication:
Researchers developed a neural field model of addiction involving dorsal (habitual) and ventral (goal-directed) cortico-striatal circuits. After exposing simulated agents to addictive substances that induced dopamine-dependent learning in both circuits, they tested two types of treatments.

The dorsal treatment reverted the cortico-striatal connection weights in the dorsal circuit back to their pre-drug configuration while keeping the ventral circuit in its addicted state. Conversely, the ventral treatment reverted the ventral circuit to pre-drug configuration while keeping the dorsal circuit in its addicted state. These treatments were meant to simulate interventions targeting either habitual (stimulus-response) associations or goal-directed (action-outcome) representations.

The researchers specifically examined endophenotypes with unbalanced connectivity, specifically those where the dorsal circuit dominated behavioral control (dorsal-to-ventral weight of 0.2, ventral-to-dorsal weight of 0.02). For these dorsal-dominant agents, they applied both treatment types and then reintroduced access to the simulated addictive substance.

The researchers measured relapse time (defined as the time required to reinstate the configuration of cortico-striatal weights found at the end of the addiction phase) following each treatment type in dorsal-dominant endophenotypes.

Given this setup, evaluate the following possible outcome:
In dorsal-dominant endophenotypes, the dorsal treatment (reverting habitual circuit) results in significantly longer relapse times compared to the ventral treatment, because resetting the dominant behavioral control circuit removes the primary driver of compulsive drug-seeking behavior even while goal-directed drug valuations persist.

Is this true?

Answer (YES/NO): YES